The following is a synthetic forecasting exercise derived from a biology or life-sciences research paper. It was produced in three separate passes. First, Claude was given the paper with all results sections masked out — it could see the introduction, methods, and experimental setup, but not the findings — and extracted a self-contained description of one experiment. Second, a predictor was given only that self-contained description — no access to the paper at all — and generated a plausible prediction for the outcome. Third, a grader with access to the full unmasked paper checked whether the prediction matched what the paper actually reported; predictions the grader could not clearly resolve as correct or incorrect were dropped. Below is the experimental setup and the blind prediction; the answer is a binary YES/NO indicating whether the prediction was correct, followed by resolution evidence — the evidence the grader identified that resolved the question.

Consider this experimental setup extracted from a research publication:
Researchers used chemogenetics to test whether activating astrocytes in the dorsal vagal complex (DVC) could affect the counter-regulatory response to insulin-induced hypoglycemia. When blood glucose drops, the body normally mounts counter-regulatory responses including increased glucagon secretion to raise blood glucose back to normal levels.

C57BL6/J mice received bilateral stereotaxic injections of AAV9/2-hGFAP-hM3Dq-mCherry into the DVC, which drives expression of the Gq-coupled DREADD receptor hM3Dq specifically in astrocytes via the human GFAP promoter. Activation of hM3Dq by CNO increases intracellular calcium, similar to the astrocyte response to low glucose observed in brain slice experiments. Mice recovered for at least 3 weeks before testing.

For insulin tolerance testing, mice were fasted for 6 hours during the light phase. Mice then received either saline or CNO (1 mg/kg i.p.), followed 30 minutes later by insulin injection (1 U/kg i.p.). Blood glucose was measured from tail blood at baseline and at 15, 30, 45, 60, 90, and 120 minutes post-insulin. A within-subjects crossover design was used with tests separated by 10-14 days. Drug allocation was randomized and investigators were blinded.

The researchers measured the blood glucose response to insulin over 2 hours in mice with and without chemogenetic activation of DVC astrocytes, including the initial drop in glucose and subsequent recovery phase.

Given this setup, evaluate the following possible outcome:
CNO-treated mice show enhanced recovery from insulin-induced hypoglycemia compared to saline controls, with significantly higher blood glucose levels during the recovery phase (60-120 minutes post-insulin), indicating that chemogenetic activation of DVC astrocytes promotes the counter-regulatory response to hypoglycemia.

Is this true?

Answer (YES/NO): NO